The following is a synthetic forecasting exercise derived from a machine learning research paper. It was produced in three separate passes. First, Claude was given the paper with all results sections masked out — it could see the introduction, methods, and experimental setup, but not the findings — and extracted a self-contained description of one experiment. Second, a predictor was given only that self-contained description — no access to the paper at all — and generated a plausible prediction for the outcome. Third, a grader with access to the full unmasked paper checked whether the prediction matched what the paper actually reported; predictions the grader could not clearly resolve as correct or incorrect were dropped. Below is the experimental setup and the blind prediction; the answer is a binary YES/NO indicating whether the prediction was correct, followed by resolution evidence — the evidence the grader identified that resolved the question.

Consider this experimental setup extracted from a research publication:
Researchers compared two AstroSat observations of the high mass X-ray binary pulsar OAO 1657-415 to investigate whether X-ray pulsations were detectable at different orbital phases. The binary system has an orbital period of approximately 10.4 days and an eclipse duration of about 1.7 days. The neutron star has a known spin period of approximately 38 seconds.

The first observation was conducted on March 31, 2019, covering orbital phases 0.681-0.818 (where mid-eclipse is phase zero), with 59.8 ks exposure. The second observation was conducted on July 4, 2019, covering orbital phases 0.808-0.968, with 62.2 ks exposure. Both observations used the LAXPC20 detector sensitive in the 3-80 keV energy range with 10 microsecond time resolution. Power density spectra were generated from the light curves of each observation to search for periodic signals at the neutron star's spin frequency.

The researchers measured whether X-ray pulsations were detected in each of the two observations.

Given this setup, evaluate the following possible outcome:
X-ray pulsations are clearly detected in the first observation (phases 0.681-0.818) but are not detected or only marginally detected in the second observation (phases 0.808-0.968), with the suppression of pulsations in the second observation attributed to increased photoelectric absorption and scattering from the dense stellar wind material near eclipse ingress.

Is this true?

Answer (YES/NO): NO